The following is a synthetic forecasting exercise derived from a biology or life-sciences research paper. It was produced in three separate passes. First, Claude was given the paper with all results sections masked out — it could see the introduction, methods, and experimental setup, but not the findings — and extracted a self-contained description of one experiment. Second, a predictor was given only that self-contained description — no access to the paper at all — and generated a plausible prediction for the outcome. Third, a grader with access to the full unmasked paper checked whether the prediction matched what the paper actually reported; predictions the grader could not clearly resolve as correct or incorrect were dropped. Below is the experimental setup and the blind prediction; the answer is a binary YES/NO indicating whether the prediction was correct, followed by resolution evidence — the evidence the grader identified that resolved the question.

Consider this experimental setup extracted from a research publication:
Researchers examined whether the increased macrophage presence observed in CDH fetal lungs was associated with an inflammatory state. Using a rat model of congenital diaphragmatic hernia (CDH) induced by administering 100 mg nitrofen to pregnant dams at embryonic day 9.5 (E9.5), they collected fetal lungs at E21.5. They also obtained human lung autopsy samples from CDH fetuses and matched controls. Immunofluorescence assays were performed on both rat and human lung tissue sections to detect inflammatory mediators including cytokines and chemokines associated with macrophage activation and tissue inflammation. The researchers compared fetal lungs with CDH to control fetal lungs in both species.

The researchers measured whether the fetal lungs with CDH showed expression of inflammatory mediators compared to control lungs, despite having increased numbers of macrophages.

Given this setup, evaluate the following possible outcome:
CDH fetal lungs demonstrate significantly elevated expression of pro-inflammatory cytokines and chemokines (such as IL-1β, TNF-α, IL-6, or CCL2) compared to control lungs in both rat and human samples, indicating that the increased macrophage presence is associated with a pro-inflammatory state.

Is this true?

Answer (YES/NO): NO